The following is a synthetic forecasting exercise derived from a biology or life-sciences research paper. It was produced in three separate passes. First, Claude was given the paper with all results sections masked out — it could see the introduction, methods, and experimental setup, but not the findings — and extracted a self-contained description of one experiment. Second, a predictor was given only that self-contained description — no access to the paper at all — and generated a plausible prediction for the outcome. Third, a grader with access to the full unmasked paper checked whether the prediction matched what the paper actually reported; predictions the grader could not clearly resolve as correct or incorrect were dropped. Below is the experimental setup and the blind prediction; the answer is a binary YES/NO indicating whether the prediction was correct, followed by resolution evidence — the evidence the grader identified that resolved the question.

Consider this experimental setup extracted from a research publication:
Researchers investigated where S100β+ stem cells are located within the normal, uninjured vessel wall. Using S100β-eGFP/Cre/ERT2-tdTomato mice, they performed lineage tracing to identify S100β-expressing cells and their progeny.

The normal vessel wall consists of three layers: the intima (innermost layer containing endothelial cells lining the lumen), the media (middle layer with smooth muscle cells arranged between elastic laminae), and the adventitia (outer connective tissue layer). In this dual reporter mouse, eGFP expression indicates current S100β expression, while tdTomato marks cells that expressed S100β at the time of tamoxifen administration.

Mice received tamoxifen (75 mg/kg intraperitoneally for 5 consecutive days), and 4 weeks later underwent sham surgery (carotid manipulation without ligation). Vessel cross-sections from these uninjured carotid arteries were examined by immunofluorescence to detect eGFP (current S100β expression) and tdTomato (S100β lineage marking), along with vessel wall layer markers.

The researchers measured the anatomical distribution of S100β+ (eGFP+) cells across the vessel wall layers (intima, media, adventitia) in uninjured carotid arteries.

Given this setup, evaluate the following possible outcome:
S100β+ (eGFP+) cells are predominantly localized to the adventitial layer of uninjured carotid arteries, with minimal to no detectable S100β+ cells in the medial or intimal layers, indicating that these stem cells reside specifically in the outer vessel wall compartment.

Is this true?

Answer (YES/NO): YES